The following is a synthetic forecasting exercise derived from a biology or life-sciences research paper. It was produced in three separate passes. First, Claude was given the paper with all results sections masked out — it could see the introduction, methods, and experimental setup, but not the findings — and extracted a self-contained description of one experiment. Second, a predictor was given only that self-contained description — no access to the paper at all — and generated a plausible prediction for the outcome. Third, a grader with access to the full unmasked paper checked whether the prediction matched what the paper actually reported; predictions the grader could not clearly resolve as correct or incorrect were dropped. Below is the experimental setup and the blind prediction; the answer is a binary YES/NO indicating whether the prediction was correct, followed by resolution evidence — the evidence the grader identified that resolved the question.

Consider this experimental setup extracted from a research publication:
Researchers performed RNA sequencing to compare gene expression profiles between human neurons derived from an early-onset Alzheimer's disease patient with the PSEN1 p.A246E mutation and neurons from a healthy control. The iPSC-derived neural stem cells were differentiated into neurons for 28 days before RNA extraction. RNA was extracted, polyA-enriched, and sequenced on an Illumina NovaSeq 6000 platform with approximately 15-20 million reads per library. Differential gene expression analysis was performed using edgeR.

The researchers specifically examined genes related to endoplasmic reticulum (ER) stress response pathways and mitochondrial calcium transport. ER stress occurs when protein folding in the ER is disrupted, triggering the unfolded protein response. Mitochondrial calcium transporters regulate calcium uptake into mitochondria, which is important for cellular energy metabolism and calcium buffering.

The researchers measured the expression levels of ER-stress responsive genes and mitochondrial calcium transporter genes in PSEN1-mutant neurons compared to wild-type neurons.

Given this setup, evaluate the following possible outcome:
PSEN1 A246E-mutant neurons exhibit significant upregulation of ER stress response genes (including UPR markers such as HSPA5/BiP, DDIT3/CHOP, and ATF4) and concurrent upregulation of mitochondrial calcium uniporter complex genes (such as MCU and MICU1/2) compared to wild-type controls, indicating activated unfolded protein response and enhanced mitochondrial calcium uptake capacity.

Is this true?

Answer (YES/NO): NO